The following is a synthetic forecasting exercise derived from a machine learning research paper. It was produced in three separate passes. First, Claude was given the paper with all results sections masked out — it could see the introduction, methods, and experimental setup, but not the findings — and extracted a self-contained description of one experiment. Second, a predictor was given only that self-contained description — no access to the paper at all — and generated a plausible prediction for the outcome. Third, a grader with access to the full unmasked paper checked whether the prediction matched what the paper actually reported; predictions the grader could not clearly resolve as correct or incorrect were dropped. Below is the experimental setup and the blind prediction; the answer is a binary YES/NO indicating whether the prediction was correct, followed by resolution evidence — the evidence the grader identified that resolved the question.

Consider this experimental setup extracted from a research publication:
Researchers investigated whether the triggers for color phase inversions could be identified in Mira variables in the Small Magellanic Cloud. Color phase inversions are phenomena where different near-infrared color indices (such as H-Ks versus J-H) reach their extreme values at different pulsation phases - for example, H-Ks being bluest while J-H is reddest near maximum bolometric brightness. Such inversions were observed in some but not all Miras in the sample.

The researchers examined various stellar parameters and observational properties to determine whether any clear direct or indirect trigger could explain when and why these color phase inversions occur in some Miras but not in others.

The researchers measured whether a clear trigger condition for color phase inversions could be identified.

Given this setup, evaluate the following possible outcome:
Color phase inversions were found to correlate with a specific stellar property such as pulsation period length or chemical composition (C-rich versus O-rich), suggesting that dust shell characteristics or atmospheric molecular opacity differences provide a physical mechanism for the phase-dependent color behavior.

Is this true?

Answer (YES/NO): NO